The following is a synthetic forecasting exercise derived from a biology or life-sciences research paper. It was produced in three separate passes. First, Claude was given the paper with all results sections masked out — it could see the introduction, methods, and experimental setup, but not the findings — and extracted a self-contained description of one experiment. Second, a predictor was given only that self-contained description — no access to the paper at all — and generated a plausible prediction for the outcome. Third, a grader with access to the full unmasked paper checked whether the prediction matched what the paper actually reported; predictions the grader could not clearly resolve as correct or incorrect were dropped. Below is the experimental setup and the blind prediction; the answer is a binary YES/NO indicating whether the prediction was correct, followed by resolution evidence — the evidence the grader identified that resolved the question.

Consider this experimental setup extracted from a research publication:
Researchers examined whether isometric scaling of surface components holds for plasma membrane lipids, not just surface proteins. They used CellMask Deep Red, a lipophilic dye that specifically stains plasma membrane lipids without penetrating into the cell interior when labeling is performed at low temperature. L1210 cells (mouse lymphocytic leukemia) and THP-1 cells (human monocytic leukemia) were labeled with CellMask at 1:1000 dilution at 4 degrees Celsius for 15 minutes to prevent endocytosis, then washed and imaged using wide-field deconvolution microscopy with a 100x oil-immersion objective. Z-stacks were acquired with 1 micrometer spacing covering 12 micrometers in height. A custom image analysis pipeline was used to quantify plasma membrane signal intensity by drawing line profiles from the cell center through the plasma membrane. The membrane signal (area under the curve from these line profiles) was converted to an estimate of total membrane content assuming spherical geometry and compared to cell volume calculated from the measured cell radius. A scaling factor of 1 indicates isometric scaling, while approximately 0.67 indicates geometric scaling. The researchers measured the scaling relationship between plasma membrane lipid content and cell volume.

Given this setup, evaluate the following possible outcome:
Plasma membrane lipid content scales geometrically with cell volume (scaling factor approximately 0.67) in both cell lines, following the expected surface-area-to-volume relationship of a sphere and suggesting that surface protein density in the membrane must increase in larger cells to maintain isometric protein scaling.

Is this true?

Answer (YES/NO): NO